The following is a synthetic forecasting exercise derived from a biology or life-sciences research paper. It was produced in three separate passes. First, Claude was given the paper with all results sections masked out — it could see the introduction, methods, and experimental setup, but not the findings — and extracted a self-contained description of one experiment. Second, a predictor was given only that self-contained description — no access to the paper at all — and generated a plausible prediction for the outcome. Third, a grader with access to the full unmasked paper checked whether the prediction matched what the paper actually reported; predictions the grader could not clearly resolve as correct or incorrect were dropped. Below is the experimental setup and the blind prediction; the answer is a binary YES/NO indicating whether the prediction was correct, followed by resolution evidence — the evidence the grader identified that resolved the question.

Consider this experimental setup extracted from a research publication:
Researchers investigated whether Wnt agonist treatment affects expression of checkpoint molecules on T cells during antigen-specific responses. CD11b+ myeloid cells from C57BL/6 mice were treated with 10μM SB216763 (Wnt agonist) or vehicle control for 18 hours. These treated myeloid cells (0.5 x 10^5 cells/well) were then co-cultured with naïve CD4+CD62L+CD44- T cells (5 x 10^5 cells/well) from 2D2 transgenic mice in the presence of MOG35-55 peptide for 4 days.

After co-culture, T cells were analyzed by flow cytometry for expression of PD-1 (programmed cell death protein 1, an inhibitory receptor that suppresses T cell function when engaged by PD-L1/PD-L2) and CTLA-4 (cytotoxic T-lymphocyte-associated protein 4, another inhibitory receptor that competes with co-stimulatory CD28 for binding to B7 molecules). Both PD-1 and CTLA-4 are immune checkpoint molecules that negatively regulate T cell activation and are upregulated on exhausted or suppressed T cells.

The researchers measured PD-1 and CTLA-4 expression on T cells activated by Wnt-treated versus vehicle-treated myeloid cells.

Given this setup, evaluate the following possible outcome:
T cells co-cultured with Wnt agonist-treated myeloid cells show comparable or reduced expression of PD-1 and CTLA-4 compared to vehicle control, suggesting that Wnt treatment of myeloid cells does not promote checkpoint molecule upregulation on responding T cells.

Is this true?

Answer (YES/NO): NO